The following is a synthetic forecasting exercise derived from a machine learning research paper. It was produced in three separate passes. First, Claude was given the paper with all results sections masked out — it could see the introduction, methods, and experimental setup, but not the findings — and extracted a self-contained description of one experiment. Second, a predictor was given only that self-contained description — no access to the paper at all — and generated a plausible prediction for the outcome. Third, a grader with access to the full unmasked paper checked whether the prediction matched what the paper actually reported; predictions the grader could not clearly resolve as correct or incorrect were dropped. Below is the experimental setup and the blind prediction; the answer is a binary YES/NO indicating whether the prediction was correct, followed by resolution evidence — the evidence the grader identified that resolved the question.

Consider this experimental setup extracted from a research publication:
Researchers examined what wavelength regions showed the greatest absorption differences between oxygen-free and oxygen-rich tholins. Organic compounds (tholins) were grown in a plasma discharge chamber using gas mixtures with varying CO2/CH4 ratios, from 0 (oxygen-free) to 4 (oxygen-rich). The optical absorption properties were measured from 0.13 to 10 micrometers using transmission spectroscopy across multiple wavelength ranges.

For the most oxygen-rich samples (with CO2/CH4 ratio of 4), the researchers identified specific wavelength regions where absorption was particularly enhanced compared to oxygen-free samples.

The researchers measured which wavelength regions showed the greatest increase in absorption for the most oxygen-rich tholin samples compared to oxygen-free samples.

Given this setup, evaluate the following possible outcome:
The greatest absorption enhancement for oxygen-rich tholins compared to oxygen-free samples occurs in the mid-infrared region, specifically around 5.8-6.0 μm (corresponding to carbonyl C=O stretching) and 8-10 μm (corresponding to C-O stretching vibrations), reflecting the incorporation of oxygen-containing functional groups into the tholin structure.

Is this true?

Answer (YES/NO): NO